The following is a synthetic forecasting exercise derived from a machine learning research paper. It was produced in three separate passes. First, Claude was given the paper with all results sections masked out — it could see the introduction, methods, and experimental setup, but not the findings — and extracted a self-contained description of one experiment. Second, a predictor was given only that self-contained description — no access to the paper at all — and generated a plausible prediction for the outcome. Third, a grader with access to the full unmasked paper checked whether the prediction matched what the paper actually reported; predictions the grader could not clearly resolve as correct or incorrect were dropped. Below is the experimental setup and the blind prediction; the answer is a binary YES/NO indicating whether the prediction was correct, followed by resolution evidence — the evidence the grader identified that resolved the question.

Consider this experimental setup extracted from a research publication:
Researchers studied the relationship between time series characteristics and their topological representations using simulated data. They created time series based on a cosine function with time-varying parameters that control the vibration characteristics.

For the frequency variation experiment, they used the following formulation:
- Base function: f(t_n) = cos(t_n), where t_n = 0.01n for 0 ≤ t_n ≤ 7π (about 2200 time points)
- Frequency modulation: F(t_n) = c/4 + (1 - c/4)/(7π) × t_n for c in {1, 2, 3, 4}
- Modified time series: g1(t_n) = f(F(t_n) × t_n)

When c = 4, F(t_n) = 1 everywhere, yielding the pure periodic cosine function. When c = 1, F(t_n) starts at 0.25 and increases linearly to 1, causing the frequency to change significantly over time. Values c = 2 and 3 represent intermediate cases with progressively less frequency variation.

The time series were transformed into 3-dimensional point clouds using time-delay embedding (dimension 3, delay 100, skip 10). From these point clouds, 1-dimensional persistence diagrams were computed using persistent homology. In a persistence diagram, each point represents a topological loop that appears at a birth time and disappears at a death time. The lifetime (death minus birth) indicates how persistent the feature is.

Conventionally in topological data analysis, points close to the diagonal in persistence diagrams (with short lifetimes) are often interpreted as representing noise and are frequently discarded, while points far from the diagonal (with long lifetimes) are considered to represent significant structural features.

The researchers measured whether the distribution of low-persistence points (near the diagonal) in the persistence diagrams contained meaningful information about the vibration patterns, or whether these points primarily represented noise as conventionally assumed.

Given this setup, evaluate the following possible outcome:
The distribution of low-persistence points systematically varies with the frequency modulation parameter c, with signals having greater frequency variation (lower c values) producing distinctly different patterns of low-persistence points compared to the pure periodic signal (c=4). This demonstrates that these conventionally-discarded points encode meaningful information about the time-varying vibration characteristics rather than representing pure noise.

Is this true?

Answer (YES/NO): YES